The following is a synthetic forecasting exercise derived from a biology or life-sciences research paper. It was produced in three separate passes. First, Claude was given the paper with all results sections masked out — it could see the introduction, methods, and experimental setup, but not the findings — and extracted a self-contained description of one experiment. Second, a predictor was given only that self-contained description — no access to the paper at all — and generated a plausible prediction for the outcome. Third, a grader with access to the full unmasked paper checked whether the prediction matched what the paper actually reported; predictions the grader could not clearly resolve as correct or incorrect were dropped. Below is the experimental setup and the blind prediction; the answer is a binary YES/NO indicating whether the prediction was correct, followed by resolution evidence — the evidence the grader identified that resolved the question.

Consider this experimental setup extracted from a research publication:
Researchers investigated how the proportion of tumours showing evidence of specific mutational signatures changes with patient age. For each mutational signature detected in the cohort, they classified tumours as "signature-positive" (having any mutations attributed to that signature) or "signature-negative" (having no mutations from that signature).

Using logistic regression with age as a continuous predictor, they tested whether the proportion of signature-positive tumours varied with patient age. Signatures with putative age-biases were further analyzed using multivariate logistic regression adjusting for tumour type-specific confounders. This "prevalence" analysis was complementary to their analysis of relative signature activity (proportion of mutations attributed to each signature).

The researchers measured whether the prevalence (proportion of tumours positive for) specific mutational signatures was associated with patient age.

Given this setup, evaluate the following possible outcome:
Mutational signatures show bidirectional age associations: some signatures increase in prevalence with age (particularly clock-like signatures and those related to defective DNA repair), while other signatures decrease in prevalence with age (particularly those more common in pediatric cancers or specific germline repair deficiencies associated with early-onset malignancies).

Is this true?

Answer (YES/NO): NO